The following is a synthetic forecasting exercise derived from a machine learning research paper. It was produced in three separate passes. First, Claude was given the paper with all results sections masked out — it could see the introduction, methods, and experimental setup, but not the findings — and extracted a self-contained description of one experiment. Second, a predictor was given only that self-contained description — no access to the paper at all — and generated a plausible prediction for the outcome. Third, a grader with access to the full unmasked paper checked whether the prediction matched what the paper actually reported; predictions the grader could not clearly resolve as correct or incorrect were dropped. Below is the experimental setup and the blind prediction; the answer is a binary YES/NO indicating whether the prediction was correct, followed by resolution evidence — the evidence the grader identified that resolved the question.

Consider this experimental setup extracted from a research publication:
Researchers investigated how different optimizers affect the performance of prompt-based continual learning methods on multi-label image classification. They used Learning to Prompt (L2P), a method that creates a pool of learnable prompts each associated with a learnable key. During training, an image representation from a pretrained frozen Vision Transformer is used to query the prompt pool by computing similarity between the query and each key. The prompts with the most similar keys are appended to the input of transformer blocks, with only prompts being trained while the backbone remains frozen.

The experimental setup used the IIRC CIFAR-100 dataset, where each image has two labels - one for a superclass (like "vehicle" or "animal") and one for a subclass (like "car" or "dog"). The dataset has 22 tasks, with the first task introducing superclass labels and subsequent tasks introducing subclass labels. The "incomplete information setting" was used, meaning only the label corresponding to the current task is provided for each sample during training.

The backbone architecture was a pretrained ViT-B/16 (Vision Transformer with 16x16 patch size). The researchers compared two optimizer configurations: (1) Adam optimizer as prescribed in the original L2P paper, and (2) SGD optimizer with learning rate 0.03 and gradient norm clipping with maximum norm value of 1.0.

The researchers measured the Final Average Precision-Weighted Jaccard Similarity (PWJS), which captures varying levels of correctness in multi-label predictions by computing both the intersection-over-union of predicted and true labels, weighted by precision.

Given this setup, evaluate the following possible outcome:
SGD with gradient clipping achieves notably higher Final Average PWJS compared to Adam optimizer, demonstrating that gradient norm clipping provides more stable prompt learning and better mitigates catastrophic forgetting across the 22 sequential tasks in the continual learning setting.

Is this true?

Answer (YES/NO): NO